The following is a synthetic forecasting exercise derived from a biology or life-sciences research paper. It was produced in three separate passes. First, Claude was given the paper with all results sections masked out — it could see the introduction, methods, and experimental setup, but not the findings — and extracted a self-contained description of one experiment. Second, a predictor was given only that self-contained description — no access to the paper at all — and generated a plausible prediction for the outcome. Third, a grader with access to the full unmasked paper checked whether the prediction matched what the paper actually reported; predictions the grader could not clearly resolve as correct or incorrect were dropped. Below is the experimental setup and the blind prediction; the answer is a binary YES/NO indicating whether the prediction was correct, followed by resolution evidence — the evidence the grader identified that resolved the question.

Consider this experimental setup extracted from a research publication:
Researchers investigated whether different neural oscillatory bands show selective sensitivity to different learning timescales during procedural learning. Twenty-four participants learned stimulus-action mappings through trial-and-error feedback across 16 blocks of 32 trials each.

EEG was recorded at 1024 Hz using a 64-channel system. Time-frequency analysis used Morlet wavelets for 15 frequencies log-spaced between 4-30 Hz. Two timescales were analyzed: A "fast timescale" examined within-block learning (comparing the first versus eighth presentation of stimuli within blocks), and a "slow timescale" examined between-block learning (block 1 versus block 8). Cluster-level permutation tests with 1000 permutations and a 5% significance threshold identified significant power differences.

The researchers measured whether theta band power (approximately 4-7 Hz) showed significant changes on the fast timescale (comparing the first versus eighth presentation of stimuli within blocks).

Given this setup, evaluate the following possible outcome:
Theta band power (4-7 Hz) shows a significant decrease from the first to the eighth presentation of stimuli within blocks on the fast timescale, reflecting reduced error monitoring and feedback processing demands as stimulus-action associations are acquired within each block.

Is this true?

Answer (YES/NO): NO